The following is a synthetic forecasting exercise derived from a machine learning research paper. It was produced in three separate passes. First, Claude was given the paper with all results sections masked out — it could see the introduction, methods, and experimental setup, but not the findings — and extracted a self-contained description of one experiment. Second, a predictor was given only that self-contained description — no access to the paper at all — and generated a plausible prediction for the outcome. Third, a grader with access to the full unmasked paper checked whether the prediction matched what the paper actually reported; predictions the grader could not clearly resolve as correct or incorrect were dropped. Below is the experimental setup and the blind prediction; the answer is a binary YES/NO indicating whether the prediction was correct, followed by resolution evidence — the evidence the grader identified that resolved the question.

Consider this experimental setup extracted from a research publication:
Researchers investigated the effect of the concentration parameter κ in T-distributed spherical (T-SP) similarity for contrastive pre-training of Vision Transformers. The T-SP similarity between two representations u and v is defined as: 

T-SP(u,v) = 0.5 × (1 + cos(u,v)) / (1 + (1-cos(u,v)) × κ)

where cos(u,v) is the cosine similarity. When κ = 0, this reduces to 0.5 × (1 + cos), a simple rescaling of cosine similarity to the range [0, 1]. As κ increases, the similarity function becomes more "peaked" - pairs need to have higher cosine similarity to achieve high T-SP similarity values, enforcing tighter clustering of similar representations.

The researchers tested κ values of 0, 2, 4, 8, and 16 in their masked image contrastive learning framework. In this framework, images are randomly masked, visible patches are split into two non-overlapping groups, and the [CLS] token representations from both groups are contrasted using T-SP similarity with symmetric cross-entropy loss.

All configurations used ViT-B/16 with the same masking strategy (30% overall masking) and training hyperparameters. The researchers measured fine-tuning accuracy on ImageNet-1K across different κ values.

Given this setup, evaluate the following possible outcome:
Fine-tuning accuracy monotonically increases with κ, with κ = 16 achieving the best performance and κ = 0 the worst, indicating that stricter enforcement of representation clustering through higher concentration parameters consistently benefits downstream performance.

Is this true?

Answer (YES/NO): NO